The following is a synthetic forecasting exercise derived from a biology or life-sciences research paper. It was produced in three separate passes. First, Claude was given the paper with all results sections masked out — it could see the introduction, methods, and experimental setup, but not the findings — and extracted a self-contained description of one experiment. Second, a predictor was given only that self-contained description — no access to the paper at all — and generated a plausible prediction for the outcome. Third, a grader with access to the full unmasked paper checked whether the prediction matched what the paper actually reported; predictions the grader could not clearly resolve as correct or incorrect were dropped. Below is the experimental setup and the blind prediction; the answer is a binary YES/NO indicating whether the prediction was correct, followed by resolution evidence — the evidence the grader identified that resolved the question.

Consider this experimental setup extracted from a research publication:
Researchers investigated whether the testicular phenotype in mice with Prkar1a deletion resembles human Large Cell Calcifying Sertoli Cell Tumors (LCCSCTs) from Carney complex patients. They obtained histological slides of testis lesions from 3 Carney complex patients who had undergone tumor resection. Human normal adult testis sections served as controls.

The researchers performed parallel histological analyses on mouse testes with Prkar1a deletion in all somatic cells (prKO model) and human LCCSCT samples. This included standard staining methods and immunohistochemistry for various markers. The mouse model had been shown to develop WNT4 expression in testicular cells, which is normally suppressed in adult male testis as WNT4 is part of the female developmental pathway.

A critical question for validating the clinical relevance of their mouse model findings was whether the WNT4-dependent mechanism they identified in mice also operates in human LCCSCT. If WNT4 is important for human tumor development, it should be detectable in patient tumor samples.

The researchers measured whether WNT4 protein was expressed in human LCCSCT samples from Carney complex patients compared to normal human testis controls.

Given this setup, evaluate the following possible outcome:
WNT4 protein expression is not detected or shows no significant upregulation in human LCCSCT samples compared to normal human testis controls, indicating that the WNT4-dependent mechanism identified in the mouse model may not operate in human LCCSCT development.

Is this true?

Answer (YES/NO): NO